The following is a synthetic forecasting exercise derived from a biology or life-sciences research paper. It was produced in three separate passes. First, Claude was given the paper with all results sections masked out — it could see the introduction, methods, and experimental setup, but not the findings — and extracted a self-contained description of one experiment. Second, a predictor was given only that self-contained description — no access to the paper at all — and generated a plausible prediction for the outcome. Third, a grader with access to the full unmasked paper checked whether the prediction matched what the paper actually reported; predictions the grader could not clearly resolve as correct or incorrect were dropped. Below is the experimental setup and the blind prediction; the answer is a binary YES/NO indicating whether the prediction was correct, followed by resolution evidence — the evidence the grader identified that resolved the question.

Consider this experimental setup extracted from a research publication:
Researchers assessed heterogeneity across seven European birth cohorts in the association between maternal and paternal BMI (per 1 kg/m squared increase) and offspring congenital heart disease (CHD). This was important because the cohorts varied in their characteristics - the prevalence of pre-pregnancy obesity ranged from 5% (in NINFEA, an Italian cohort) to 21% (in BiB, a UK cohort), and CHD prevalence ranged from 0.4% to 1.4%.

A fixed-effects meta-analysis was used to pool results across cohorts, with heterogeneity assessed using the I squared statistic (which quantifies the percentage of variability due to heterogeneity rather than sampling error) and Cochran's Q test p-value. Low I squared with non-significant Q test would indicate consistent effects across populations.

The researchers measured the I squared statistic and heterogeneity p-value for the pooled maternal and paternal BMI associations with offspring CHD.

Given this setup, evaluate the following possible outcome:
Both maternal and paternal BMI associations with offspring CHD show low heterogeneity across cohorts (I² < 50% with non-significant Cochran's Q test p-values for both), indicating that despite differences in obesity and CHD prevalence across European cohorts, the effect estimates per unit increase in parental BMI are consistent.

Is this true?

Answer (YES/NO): YES